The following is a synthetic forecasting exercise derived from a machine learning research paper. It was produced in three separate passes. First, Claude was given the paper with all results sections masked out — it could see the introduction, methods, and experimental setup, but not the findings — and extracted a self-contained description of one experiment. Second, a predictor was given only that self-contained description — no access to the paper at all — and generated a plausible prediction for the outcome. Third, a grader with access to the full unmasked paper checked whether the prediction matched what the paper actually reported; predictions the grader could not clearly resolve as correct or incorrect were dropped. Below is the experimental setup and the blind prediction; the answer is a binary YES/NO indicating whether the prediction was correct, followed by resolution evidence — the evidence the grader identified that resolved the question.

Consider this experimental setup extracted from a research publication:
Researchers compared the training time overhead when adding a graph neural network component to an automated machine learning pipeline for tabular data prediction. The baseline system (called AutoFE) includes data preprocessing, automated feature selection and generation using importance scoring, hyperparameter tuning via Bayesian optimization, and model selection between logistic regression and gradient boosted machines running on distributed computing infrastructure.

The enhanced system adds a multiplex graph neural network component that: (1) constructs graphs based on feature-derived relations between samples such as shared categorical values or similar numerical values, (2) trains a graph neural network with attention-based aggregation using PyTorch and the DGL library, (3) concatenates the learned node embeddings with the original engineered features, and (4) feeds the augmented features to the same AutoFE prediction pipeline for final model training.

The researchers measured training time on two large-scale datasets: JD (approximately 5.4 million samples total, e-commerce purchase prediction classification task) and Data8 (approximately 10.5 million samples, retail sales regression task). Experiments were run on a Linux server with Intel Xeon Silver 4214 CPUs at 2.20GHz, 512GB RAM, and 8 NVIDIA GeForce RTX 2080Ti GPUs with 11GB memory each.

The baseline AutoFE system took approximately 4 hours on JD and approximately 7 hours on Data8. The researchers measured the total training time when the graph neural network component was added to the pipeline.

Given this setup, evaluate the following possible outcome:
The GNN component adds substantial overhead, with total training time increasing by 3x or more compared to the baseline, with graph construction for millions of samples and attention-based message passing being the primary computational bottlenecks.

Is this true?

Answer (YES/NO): NO